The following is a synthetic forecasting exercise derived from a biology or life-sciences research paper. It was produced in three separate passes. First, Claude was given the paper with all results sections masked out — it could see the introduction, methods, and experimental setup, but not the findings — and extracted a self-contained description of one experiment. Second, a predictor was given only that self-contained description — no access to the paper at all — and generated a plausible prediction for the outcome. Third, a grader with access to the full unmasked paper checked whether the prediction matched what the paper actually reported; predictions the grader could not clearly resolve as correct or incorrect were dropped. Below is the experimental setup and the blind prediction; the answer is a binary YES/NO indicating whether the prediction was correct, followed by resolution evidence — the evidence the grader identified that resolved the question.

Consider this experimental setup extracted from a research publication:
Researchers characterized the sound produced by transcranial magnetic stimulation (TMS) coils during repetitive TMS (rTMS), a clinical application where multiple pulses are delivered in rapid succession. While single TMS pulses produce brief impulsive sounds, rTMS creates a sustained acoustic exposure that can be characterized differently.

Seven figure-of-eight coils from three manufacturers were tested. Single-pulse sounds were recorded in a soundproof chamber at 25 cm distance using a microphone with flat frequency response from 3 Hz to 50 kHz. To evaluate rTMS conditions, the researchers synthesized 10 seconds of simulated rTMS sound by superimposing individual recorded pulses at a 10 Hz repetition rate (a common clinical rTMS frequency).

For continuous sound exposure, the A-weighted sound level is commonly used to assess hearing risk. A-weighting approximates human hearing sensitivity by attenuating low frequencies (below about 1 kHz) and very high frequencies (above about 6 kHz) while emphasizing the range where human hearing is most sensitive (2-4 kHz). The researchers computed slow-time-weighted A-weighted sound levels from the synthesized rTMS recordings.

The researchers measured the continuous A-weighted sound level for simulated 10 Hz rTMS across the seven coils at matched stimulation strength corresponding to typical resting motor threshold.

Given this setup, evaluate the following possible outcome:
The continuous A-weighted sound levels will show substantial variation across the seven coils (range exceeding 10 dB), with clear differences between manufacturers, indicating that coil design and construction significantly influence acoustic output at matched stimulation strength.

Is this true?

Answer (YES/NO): YES